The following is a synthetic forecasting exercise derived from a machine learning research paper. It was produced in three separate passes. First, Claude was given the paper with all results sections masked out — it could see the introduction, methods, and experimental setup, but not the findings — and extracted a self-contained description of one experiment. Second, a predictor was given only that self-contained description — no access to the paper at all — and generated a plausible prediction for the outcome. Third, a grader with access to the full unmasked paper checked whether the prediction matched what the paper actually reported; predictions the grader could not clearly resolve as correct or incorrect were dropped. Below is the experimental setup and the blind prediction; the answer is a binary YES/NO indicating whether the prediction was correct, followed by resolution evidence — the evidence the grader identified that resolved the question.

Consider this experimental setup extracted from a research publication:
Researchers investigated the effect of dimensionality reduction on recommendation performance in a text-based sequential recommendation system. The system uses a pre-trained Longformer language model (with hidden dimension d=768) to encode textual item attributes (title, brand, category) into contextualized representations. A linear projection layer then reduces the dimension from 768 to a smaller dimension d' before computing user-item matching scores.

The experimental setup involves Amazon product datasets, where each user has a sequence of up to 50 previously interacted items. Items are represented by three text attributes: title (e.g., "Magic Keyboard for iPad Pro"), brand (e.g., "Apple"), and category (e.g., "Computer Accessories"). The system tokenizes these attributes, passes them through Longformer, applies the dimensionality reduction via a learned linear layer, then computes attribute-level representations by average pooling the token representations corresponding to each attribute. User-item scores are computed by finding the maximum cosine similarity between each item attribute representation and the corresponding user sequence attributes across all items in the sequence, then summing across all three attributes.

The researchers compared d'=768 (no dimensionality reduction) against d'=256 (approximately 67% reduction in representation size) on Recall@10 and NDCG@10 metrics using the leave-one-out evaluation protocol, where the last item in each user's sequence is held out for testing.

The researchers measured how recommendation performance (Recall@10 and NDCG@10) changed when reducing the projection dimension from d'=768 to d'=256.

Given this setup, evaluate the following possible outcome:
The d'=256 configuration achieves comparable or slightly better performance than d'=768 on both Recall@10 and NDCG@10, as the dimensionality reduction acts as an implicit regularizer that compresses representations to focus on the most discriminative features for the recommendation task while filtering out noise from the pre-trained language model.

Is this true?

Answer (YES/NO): NO